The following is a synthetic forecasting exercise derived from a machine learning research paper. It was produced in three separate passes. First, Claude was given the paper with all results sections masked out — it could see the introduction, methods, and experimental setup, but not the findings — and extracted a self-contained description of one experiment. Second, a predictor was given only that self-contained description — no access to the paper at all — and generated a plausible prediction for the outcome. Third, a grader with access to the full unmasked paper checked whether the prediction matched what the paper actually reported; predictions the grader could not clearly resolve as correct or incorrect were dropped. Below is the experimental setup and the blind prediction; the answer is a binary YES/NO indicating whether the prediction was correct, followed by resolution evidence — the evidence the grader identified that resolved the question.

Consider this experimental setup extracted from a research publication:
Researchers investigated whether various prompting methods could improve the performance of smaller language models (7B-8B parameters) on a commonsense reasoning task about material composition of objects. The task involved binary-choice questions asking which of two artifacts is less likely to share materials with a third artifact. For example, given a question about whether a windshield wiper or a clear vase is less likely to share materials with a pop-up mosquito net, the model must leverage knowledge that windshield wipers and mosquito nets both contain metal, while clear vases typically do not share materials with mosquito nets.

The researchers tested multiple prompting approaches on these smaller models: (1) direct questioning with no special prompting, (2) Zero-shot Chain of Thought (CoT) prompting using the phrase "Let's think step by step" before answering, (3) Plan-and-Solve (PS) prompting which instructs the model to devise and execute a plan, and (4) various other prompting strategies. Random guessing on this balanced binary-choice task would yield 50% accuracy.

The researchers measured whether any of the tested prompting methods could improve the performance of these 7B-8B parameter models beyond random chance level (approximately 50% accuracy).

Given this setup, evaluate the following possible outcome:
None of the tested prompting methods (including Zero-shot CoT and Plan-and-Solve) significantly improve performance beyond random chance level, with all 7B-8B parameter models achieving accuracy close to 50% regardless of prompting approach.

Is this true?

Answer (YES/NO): YES